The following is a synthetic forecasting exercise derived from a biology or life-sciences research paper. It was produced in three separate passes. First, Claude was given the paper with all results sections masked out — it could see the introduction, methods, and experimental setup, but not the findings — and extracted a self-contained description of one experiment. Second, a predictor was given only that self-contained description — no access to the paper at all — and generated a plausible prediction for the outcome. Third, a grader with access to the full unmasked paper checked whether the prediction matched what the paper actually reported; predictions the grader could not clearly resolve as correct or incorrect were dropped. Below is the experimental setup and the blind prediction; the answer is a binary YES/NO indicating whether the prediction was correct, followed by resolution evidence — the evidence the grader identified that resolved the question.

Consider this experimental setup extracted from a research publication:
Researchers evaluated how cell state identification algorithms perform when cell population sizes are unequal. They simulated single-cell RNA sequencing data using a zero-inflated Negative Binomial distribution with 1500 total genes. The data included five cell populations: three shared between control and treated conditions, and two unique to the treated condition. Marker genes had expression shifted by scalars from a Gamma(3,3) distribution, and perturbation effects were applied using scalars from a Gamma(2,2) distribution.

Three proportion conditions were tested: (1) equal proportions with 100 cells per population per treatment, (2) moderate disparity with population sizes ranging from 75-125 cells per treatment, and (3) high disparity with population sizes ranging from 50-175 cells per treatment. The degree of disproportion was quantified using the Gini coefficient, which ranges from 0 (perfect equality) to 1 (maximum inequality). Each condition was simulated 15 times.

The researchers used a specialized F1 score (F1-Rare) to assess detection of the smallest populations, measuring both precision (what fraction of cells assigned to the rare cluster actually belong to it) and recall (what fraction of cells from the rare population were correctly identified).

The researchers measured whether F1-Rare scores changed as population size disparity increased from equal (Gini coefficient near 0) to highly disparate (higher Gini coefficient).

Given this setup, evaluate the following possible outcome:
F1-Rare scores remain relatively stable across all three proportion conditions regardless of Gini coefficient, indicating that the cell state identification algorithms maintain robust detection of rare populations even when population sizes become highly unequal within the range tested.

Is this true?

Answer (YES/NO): NO